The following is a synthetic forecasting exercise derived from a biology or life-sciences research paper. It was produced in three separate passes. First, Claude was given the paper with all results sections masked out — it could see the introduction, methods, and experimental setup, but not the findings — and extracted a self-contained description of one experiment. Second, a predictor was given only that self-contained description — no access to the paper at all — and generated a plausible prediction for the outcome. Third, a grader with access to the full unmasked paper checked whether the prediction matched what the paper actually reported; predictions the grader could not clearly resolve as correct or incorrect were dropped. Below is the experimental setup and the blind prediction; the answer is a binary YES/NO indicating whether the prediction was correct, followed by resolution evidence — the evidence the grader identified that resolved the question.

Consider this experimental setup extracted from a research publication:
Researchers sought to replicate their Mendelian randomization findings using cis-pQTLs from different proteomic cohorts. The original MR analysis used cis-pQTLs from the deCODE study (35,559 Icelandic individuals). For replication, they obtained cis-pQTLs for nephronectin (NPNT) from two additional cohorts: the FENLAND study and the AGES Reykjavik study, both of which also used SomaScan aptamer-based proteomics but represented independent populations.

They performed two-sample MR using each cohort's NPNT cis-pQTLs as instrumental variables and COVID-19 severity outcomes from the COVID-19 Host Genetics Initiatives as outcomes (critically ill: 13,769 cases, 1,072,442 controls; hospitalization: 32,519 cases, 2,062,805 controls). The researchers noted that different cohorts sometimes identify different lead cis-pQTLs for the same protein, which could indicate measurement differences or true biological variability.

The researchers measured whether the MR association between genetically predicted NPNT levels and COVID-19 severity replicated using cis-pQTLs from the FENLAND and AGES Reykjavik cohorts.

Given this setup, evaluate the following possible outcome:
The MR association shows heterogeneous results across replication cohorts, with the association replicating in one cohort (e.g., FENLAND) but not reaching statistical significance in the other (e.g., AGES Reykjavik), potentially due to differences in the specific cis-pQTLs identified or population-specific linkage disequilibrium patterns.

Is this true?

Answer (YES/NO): NO